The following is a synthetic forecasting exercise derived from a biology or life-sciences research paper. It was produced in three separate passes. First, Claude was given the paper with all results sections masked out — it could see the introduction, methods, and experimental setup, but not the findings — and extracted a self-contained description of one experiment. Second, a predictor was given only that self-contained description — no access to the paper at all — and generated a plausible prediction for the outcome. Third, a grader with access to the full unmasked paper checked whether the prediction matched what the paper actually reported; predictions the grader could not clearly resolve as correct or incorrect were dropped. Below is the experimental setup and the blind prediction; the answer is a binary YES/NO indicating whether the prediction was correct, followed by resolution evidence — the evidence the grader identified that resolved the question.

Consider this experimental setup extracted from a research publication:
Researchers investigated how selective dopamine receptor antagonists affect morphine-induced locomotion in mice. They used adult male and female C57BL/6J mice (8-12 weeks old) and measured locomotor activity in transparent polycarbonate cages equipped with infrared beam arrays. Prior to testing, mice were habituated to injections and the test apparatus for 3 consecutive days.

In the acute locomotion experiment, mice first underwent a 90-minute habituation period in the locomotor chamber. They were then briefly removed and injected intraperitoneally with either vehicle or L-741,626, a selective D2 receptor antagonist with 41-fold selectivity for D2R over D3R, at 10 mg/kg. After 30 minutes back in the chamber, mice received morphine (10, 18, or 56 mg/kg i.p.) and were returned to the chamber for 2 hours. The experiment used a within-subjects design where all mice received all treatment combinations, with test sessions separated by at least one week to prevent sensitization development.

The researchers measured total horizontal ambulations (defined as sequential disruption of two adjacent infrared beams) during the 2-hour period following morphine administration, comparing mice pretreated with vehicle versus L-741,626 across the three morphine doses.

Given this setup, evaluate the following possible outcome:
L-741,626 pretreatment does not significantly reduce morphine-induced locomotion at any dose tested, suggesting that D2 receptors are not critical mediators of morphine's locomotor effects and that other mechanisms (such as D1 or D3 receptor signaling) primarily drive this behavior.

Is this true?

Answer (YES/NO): NO